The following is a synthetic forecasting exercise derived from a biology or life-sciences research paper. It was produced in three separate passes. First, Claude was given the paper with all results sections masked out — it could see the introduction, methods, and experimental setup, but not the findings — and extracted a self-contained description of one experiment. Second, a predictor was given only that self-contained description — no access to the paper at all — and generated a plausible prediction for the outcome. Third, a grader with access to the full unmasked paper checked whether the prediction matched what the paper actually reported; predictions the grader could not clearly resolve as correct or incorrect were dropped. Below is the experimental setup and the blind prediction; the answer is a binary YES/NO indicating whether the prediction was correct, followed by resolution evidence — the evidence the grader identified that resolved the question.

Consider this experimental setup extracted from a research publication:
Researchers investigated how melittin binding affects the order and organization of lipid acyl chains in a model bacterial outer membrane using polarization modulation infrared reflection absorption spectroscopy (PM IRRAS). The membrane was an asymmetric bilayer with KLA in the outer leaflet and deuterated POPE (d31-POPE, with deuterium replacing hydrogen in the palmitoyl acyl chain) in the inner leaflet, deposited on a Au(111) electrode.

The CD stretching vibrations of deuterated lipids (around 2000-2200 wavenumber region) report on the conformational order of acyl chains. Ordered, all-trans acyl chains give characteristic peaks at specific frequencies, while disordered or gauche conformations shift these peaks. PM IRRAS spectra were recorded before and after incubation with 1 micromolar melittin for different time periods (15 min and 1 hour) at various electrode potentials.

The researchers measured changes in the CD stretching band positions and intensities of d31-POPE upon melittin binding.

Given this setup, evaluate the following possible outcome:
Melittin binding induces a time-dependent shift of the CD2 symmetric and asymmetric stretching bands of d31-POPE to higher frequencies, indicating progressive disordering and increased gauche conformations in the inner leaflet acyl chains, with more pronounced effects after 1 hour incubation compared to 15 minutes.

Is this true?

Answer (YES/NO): NO